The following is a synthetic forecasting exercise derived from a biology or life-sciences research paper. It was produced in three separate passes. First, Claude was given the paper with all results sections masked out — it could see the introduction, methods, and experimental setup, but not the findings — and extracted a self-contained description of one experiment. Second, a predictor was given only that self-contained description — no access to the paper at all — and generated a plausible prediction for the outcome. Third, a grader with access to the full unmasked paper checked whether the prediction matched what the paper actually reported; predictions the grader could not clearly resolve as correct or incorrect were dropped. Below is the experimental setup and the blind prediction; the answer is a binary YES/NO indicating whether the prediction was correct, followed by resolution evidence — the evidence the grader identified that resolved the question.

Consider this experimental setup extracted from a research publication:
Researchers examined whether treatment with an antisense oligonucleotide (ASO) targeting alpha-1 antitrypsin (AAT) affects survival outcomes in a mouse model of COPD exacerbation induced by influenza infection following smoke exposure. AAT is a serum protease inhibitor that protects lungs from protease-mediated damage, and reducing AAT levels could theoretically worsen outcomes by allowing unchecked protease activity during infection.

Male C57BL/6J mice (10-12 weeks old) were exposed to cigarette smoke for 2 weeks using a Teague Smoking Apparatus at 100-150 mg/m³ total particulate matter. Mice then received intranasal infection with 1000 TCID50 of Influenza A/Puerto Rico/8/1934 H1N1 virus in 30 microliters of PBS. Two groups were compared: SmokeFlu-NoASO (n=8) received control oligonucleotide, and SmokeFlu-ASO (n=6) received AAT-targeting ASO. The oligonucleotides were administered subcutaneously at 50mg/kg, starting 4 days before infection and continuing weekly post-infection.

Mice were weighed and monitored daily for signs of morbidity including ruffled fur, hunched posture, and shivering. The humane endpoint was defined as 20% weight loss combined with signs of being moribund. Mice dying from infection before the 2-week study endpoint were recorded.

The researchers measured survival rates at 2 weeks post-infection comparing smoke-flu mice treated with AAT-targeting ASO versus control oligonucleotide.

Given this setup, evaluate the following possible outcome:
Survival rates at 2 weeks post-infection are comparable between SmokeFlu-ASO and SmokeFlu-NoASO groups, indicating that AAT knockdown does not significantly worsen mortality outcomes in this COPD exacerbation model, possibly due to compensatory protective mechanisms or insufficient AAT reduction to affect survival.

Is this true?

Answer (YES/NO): YES